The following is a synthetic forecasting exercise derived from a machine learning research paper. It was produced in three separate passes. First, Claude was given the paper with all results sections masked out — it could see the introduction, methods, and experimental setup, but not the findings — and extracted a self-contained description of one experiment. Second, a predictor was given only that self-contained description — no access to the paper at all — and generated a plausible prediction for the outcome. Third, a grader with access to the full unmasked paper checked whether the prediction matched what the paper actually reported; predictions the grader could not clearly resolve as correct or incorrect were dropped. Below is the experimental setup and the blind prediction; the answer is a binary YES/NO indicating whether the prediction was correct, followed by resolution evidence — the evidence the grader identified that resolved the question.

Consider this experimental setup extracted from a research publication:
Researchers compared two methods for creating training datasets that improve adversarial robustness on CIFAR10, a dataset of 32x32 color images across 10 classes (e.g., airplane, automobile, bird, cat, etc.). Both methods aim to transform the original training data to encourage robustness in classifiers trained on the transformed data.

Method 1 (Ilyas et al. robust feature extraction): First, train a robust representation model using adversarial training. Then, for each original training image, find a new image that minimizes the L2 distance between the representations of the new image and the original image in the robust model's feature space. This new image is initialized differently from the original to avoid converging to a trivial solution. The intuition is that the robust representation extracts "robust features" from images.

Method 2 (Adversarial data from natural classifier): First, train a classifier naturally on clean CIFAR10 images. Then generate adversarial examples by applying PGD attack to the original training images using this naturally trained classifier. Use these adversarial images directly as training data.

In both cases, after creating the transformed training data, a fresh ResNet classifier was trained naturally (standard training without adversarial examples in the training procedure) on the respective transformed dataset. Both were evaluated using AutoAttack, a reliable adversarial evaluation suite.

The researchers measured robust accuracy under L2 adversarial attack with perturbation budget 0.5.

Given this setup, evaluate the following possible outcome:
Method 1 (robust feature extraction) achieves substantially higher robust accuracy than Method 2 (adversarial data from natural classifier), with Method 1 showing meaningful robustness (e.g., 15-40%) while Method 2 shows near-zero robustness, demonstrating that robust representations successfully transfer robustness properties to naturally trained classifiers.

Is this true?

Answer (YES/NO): NO